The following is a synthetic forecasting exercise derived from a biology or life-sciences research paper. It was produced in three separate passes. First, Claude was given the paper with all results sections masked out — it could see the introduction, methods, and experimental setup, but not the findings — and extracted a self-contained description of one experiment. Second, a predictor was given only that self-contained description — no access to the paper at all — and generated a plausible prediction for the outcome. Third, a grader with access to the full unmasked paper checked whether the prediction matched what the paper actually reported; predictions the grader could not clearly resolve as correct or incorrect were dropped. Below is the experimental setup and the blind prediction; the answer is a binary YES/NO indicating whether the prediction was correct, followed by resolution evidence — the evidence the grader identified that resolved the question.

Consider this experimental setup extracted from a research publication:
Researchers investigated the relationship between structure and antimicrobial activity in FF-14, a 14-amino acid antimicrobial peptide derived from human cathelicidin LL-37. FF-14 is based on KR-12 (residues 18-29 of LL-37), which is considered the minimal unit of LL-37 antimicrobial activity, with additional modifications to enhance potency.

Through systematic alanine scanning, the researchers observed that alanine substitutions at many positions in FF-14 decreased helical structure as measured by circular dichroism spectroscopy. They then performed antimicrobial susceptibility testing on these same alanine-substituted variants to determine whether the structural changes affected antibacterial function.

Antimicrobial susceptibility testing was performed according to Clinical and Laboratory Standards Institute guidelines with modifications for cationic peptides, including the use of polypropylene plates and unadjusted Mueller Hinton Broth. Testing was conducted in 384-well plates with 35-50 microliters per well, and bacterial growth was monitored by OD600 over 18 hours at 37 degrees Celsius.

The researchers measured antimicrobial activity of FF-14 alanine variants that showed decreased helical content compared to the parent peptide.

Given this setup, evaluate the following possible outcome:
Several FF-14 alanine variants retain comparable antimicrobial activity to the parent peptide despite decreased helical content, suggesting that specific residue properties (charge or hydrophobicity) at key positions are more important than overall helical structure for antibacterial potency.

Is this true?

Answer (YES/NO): NO